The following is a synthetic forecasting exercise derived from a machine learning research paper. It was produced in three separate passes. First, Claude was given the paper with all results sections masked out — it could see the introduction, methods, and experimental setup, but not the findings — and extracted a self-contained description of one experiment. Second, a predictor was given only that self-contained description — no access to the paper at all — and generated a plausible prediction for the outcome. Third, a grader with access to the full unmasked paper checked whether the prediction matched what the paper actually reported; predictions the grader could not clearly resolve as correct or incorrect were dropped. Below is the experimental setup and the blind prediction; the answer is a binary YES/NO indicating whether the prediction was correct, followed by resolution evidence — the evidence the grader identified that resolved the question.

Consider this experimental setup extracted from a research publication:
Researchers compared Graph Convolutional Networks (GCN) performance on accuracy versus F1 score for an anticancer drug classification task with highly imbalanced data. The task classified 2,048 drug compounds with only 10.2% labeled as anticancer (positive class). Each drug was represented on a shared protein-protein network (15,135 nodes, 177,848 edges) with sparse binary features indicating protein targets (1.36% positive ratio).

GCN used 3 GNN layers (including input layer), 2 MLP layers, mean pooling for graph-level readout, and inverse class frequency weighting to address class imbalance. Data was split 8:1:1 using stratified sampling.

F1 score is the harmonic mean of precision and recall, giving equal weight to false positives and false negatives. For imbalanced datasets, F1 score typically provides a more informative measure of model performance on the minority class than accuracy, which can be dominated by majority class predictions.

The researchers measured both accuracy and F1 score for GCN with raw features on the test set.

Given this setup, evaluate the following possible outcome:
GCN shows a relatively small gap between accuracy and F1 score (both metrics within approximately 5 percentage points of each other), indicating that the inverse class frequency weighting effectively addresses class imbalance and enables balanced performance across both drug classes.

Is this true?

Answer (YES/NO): NO